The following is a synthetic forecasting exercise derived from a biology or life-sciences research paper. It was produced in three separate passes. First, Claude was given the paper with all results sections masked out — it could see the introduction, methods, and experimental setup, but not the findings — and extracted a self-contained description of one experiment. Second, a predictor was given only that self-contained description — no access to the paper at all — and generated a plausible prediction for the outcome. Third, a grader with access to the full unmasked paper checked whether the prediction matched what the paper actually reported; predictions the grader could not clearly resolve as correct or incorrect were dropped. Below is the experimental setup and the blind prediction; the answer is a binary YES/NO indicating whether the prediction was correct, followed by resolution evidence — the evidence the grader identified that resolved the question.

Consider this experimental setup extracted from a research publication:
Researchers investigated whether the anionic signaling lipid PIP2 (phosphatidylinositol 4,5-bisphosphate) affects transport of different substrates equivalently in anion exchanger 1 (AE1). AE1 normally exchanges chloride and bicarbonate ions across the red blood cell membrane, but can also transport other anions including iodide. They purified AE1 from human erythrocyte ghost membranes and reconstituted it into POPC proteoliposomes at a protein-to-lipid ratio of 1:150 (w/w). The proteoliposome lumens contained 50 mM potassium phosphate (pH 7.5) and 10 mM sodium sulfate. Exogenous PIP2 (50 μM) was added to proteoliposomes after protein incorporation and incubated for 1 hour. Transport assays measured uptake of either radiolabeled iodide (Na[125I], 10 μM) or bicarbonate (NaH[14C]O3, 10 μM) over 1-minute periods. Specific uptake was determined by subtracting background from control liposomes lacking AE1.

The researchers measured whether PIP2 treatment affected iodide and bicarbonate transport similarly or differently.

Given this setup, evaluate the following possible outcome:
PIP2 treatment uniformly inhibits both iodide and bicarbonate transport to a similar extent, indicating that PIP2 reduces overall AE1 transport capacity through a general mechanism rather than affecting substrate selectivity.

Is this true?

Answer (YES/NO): YES